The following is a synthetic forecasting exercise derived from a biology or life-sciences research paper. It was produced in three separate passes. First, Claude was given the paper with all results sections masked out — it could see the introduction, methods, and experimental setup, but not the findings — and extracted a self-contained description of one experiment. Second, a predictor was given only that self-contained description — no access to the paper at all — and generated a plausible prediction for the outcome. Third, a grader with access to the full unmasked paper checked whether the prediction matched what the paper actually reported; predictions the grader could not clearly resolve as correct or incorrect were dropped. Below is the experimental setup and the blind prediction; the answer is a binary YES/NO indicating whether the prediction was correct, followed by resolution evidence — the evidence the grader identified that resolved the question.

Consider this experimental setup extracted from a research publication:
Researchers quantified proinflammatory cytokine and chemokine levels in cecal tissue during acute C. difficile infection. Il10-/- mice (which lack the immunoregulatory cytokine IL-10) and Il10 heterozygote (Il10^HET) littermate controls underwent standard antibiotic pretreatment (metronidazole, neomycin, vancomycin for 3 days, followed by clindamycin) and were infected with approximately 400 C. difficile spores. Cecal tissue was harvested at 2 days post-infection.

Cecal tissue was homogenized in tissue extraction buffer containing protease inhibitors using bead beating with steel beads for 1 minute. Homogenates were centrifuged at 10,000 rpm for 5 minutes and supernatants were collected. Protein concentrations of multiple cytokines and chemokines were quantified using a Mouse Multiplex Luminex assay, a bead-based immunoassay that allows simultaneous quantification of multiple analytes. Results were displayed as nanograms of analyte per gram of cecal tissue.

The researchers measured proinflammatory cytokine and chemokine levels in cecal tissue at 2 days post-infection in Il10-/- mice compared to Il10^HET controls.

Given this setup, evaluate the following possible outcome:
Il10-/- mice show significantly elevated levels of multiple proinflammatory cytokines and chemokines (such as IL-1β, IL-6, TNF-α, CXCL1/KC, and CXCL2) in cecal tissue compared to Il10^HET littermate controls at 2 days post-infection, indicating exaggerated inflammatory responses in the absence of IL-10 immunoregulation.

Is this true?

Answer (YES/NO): NO